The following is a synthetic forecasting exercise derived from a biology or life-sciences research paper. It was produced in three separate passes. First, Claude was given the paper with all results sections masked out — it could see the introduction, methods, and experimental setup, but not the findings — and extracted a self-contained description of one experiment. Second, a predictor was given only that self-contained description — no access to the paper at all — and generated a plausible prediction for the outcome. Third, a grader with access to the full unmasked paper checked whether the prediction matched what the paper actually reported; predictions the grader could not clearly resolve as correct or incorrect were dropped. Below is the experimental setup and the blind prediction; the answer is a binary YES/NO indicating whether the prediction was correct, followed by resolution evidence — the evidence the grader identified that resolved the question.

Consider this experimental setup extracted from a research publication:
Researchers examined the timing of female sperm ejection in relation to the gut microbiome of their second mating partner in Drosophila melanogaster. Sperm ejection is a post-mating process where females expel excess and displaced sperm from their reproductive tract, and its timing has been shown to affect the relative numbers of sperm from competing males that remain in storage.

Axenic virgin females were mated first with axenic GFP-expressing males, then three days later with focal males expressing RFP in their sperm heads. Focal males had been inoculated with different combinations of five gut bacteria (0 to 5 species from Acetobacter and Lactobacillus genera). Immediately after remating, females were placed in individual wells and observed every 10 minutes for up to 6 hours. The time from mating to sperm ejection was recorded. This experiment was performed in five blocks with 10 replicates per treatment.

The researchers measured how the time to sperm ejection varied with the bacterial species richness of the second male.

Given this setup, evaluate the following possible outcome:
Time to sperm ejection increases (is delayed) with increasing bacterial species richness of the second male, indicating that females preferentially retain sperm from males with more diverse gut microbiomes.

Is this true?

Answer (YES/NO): NO